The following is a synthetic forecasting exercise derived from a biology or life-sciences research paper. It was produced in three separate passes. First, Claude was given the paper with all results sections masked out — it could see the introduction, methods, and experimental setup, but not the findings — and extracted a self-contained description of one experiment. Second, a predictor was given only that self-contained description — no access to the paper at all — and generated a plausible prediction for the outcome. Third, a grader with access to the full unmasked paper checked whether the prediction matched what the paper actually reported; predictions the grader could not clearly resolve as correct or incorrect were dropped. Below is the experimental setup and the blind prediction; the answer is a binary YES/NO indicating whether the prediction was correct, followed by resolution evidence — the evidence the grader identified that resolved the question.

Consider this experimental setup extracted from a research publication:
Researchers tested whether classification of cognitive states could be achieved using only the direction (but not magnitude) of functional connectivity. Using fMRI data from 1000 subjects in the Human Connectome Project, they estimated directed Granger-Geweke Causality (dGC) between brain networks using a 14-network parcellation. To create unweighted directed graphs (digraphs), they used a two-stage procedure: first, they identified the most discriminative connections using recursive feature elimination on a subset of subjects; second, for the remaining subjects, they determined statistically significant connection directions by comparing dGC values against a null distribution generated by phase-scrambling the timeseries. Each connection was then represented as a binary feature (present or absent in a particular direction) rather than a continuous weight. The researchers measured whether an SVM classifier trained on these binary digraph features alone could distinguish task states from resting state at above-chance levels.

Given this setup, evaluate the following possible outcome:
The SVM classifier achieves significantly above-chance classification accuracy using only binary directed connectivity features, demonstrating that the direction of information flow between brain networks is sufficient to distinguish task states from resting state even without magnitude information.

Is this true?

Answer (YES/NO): YES